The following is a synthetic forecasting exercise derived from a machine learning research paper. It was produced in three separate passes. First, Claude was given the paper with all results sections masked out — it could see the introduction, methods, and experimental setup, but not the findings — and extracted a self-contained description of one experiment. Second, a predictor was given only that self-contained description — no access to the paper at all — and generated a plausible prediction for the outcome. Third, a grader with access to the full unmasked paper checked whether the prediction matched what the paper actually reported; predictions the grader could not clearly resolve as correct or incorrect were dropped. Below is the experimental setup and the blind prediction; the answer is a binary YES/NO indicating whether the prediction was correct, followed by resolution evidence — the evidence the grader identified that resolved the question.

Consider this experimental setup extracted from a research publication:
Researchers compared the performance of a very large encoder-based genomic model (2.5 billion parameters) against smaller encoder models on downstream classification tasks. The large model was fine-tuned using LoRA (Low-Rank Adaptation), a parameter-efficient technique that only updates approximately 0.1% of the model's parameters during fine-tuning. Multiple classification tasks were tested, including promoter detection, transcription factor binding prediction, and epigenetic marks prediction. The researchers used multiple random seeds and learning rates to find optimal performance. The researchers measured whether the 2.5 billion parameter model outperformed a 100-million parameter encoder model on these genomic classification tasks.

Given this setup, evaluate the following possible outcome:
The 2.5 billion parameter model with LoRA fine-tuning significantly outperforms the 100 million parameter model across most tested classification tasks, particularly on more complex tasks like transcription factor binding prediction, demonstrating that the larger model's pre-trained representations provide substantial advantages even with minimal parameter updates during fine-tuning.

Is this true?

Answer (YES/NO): NO